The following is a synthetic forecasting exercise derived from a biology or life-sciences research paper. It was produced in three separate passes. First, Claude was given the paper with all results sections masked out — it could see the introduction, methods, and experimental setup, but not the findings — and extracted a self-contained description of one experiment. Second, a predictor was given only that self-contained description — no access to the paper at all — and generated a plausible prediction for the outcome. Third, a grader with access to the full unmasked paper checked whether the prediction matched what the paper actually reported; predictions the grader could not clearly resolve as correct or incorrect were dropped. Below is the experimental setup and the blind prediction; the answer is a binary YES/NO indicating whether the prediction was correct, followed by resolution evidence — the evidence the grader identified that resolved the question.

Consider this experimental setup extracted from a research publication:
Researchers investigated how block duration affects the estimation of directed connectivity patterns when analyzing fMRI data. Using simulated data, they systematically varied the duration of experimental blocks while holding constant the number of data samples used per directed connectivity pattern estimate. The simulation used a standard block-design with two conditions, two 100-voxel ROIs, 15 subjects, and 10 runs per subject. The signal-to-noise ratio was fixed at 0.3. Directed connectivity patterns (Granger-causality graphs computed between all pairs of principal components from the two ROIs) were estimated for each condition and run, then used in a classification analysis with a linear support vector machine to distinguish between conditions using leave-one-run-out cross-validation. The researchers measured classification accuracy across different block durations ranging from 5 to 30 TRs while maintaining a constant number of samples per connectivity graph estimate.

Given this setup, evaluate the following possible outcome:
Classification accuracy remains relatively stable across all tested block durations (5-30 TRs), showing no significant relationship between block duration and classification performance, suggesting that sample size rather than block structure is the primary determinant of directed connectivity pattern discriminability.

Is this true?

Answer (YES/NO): YES